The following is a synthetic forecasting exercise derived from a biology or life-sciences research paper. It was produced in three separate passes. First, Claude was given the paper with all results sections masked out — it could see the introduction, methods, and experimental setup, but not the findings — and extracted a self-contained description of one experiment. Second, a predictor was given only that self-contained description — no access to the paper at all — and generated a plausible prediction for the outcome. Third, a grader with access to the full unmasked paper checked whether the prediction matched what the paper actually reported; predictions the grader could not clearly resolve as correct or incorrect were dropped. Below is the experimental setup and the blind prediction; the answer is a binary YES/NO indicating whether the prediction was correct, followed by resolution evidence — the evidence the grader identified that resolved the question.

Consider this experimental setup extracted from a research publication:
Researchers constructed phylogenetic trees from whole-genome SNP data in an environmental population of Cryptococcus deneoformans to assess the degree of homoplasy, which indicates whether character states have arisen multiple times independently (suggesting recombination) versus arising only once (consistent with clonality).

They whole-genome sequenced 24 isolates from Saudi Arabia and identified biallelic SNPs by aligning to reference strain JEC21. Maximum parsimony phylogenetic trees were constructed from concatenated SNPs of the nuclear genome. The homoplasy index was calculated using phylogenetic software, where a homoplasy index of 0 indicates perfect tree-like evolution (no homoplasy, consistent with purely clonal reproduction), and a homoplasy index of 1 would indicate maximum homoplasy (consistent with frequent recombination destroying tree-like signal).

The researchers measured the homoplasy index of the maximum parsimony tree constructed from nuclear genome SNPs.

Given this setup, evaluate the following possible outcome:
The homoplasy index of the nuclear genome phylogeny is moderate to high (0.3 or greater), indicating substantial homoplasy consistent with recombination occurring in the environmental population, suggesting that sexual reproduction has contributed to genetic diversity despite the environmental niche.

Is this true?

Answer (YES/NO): NO